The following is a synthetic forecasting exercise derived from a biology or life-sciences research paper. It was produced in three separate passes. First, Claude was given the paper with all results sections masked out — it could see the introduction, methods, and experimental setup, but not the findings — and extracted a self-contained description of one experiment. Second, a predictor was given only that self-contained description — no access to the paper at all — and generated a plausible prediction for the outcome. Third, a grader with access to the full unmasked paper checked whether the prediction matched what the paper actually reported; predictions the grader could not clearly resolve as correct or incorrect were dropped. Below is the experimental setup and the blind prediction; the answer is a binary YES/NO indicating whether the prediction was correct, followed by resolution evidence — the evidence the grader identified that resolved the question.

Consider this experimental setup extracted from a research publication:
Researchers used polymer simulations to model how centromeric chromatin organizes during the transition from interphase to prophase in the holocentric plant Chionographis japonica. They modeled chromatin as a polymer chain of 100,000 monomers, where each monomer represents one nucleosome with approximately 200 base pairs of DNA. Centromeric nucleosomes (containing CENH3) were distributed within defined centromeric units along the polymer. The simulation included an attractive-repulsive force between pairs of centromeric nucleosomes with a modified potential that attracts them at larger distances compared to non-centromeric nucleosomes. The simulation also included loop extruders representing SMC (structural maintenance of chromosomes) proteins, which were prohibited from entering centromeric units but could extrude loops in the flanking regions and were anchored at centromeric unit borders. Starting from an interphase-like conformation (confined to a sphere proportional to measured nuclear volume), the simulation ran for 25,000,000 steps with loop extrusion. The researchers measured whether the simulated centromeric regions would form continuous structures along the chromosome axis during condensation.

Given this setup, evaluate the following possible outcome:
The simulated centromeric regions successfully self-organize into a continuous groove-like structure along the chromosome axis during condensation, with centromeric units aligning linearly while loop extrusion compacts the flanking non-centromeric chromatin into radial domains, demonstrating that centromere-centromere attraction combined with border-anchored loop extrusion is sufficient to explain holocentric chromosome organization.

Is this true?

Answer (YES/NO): NO